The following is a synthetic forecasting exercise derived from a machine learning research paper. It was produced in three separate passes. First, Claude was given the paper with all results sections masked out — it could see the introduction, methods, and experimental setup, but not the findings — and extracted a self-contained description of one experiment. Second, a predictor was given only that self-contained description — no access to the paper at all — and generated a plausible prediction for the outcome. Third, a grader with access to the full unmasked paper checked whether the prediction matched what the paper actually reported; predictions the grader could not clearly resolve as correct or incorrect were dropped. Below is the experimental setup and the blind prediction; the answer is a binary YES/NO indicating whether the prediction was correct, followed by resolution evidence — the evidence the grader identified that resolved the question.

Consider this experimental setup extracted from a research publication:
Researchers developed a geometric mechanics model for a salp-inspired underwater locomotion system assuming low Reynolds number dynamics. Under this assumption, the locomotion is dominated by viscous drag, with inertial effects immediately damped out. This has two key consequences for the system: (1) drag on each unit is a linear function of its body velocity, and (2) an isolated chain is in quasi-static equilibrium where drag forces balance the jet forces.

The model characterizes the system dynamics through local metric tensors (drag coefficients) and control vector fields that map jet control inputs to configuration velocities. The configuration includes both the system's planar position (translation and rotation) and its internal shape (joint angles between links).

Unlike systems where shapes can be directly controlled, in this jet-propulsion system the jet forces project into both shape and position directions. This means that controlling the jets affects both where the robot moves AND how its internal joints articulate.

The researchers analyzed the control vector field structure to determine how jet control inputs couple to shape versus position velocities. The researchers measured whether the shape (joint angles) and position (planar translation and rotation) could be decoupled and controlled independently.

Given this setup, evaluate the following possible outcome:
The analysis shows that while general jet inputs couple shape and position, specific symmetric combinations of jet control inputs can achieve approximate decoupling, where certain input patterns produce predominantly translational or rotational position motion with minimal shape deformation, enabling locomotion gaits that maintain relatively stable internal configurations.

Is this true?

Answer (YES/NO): NO